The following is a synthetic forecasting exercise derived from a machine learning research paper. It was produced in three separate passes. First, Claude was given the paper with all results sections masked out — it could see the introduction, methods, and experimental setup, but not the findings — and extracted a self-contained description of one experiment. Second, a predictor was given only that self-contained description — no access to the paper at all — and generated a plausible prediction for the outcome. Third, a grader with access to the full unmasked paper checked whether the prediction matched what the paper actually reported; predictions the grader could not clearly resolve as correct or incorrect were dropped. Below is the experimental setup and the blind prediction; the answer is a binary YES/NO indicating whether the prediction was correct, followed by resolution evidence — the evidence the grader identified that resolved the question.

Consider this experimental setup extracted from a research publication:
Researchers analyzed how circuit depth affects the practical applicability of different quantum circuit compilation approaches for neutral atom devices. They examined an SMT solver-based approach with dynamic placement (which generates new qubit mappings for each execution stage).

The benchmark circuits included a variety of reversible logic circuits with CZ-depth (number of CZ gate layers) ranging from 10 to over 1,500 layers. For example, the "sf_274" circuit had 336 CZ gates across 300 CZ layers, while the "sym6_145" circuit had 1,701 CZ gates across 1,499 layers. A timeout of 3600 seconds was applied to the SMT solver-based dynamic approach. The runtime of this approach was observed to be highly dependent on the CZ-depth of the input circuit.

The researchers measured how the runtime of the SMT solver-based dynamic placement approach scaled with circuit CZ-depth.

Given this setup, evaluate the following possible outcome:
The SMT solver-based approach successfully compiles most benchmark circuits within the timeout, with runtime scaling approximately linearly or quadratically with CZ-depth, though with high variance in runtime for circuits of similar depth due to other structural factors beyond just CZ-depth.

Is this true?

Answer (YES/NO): NO